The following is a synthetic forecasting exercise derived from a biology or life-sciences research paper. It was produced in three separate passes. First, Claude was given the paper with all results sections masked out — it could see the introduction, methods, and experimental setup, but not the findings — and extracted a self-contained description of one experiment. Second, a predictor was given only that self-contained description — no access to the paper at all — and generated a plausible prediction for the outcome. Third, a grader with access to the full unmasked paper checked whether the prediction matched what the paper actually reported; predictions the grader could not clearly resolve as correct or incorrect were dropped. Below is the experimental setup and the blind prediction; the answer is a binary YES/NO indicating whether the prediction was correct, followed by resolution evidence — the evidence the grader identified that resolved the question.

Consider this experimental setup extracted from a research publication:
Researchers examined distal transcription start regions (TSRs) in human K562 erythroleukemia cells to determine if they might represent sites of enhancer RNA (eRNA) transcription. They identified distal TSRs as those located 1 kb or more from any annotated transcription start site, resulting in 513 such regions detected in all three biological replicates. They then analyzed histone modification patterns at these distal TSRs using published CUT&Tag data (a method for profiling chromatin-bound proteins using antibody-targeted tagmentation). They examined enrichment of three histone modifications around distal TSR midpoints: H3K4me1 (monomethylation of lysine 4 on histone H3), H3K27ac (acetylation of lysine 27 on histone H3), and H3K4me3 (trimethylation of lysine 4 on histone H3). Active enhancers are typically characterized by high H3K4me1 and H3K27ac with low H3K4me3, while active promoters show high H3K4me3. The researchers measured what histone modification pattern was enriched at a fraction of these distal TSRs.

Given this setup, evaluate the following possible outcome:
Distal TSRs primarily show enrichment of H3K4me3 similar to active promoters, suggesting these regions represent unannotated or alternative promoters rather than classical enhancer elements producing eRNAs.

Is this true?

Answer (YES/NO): NO